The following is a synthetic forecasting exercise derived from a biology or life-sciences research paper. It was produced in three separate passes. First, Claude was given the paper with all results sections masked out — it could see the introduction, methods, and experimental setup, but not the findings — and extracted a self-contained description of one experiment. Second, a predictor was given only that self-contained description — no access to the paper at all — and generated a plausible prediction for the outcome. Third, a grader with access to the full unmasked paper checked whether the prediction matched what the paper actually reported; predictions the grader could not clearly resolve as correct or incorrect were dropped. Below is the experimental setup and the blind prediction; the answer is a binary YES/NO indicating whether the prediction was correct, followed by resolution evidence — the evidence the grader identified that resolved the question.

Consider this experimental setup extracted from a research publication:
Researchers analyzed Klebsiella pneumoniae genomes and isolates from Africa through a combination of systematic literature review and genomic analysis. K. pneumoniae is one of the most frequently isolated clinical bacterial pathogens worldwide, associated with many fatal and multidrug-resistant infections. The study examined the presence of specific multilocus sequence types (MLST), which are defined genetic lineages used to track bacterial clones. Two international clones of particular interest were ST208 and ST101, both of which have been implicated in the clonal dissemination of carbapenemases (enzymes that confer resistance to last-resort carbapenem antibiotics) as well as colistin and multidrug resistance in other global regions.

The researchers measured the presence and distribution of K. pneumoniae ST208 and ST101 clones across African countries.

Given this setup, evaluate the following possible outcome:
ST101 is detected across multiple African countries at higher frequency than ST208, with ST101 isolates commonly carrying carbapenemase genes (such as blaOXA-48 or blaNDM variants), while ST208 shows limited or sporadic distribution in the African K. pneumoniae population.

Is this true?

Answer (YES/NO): NO